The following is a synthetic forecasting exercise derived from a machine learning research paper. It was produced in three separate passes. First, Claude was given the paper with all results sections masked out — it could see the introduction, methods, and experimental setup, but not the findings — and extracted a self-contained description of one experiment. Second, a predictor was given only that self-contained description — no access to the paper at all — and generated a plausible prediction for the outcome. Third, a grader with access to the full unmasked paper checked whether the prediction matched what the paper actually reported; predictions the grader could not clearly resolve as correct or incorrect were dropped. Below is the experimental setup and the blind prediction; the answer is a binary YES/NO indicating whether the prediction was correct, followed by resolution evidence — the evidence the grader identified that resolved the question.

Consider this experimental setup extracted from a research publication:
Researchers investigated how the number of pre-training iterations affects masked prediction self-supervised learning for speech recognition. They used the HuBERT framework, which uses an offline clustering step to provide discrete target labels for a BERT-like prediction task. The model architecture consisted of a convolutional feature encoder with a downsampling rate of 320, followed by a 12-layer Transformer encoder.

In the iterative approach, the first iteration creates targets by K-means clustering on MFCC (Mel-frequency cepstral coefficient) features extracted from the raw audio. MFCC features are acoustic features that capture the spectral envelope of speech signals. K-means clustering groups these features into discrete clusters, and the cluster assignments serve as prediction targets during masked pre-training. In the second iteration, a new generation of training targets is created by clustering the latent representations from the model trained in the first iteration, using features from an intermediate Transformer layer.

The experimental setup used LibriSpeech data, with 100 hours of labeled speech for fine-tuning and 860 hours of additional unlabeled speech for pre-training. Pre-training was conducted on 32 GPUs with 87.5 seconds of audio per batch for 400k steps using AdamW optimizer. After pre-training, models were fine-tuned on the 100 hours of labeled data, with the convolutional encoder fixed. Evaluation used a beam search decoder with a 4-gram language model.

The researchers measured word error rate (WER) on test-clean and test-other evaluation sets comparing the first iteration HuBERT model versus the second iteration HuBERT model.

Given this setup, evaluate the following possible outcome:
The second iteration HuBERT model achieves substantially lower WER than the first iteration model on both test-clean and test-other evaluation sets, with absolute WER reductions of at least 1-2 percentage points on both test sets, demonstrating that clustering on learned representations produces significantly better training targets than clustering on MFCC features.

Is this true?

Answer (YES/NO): YES